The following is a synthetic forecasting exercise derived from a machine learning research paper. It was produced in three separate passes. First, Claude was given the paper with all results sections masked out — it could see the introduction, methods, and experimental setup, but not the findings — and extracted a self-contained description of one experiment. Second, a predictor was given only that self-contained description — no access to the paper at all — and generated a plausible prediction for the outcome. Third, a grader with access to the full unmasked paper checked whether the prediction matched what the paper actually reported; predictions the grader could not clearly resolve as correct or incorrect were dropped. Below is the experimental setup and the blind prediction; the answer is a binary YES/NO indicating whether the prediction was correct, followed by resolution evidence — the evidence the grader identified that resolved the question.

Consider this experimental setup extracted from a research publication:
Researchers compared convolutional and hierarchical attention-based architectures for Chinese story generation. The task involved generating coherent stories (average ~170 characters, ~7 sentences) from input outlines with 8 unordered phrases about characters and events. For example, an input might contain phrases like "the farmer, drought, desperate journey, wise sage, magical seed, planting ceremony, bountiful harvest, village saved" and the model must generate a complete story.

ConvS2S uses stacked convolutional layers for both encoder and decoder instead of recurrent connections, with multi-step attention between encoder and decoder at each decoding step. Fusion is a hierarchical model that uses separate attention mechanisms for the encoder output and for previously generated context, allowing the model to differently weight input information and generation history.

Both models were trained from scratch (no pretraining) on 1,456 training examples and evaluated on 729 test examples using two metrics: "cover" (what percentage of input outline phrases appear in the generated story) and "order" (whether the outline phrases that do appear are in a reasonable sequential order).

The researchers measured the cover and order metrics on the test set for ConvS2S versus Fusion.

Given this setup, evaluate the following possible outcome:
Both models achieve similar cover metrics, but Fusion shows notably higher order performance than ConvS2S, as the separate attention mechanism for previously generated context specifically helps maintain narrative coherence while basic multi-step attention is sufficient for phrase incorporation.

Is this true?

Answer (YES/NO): NO